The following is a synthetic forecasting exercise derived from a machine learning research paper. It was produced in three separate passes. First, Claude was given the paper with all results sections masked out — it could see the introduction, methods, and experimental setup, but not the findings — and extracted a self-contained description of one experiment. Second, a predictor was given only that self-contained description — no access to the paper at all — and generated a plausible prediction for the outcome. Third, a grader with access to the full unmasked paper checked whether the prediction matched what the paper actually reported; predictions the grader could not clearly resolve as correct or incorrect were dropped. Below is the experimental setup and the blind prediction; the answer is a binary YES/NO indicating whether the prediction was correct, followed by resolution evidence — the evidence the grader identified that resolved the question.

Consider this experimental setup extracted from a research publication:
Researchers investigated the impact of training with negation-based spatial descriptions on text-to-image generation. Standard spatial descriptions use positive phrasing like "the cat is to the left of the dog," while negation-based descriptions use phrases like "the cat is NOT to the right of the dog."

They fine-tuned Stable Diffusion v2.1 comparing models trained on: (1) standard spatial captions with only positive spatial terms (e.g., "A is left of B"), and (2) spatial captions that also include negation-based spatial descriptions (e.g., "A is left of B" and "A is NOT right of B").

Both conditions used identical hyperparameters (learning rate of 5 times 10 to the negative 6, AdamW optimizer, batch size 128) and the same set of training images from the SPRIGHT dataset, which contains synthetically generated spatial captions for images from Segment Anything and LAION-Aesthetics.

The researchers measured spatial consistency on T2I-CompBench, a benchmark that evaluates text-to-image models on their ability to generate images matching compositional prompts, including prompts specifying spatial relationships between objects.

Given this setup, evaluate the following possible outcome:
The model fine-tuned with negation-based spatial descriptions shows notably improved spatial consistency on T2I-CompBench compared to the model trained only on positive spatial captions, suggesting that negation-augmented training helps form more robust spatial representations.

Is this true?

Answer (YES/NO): NO